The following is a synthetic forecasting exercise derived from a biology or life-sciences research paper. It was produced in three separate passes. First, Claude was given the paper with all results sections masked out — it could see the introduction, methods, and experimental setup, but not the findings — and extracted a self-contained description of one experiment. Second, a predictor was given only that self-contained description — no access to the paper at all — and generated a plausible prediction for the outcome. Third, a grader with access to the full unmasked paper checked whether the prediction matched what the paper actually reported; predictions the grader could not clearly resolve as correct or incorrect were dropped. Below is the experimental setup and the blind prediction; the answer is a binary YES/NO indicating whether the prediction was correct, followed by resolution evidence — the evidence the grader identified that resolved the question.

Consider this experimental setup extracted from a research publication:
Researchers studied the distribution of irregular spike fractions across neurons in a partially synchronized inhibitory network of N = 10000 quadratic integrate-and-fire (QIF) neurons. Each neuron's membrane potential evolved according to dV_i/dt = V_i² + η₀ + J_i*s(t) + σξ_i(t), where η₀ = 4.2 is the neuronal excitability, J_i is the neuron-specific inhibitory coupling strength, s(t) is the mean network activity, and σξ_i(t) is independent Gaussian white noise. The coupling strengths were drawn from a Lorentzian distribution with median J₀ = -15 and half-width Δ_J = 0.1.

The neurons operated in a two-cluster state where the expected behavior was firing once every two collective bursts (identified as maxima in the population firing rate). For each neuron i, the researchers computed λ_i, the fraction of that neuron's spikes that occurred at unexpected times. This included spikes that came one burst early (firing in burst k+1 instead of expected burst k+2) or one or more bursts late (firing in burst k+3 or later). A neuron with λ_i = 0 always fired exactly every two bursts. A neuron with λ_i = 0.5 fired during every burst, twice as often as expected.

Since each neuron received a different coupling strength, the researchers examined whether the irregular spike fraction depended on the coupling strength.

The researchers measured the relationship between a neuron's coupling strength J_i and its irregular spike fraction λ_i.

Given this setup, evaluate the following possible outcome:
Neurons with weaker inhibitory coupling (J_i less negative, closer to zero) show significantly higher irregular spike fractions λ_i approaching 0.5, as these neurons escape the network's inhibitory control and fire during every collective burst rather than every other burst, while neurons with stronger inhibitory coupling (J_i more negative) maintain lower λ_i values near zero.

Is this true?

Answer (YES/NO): NO